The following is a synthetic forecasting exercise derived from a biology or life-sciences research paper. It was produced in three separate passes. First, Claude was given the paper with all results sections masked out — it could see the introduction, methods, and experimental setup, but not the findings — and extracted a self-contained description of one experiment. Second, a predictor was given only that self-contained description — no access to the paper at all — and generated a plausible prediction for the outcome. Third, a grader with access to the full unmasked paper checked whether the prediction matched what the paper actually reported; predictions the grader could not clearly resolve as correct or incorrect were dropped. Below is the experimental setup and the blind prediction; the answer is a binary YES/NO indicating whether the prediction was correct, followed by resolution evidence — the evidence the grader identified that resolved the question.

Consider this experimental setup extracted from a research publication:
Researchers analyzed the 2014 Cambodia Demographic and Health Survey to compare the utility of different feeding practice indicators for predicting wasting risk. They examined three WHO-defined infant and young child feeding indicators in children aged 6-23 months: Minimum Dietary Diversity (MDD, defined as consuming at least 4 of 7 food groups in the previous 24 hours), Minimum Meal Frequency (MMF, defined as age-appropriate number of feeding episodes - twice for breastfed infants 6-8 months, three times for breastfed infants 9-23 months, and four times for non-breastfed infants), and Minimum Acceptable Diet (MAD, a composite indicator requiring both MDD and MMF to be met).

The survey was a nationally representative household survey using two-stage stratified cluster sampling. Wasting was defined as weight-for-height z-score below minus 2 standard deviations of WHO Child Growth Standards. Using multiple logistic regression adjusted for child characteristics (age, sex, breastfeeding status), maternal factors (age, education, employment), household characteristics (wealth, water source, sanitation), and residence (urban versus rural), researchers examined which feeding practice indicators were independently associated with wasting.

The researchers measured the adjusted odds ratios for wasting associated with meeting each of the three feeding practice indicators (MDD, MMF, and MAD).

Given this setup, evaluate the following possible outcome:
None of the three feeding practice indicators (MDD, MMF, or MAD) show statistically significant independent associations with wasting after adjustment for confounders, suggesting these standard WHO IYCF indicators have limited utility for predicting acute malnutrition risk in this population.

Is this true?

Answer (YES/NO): YES